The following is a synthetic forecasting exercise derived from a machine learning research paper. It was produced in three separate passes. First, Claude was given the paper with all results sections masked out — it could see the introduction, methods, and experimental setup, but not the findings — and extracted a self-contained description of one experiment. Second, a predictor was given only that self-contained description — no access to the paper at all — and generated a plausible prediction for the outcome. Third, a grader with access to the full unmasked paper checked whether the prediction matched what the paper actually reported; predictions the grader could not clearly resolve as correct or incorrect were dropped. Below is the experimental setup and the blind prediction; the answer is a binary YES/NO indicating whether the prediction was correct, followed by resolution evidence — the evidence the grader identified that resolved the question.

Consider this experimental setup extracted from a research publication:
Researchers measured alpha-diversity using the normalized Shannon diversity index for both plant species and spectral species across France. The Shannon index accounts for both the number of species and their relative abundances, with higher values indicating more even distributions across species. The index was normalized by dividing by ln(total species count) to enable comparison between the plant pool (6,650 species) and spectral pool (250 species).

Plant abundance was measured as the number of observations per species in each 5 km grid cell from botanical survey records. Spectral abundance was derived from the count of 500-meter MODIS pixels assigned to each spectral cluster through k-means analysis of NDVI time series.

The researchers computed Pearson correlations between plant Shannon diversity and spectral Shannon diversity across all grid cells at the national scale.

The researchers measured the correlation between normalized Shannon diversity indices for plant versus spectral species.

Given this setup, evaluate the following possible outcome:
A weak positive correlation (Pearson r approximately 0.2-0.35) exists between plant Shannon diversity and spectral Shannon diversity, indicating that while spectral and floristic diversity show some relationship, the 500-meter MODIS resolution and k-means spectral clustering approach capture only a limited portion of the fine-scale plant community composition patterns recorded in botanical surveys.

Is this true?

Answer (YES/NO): NO